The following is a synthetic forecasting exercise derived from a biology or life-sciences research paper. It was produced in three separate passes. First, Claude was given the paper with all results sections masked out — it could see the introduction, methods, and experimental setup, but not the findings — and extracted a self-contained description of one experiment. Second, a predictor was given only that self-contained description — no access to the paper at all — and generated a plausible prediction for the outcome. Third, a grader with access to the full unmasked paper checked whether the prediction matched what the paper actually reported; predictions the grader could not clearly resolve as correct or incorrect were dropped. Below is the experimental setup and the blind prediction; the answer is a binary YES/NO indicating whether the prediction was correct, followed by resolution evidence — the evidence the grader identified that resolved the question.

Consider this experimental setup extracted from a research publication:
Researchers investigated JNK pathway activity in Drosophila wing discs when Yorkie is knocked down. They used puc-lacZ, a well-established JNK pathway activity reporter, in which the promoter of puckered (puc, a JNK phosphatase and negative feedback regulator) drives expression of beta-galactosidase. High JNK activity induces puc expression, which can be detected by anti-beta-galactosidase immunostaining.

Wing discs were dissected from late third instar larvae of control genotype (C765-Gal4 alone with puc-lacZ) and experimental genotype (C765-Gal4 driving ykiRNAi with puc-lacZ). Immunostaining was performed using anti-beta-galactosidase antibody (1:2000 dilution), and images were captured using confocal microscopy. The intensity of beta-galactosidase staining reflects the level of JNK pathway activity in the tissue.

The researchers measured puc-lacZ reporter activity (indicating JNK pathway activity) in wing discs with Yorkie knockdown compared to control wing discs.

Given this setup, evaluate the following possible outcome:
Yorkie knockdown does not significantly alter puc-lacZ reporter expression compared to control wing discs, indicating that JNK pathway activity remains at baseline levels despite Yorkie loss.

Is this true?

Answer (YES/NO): NO